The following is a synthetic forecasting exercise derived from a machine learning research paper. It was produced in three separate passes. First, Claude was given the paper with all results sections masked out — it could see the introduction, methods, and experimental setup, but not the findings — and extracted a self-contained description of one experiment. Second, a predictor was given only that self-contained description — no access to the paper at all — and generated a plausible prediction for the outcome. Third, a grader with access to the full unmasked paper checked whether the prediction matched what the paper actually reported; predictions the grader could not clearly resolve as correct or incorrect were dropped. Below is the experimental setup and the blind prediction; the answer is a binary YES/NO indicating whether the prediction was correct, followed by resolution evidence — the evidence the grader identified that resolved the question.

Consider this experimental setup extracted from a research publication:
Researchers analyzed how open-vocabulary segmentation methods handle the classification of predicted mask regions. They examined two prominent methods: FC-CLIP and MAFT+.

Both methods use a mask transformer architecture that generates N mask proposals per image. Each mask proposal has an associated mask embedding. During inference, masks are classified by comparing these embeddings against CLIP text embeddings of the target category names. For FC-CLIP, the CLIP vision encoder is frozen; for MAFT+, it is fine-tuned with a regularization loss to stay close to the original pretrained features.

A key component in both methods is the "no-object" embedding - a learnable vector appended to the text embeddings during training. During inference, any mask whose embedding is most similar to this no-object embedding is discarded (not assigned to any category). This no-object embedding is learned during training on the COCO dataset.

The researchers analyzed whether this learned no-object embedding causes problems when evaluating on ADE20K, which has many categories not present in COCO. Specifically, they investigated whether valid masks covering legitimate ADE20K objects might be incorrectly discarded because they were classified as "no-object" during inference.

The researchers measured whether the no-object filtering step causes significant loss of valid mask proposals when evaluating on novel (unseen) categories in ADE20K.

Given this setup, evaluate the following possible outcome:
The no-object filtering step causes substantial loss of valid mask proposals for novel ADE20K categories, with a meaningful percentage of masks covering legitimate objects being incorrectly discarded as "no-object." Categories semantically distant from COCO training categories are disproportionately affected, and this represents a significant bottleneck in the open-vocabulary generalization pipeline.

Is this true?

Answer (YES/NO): YES